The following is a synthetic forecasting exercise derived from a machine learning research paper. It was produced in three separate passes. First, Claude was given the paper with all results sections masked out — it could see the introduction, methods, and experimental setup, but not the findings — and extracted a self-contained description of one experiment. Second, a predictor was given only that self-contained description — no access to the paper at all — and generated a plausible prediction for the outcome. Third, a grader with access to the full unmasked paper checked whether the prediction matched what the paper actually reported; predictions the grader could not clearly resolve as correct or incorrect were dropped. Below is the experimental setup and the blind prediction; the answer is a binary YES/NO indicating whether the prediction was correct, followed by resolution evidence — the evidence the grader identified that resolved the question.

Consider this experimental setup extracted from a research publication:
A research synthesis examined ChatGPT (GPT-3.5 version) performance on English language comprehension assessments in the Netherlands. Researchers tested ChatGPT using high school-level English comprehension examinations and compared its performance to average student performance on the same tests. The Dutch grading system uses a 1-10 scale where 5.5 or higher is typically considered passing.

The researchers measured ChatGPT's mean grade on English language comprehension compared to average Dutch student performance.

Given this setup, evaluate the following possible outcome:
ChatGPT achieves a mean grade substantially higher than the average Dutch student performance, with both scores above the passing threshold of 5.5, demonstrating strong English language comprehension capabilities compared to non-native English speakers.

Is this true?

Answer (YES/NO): NO